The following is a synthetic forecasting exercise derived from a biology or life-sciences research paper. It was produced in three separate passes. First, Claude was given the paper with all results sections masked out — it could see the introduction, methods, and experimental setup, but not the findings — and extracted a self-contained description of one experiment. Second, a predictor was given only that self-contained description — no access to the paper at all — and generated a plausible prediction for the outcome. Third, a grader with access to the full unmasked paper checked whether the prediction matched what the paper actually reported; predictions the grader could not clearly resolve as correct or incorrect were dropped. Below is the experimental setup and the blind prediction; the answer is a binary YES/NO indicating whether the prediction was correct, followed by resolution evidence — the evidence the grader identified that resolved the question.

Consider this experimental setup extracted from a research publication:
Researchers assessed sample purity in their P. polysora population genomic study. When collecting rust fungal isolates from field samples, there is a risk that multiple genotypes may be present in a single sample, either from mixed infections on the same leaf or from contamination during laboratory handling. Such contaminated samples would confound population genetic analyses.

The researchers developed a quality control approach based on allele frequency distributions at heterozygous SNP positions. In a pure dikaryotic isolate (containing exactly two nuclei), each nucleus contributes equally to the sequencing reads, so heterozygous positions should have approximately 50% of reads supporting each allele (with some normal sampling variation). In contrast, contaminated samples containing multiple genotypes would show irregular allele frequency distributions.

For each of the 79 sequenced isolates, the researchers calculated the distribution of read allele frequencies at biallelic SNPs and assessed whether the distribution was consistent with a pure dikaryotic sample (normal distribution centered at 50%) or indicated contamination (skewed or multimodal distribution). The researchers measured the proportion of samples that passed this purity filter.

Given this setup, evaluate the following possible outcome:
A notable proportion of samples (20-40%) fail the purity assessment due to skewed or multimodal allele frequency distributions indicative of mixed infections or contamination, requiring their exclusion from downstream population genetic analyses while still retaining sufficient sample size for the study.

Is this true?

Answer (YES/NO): NO